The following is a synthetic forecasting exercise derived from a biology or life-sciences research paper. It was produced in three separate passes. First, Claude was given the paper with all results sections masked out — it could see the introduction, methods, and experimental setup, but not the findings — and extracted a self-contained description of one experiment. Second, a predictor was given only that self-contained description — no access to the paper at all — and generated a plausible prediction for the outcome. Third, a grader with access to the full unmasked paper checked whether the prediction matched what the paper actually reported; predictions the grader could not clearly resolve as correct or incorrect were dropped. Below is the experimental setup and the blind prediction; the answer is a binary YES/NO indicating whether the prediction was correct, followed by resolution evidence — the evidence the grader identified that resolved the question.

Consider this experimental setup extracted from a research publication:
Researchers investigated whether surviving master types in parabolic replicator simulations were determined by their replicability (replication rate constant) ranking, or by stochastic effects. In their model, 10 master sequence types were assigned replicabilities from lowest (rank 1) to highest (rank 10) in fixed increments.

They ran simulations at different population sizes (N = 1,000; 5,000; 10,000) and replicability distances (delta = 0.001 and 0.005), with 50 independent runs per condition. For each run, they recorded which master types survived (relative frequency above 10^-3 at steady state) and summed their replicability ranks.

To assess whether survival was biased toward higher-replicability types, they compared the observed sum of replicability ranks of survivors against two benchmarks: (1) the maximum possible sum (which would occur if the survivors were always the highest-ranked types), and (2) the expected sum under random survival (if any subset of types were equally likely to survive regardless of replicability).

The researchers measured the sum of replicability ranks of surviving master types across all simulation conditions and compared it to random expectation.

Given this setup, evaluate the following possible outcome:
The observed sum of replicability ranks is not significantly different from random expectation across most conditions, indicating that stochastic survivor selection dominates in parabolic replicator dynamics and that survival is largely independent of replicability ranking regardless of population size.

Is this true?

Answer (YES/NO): NO